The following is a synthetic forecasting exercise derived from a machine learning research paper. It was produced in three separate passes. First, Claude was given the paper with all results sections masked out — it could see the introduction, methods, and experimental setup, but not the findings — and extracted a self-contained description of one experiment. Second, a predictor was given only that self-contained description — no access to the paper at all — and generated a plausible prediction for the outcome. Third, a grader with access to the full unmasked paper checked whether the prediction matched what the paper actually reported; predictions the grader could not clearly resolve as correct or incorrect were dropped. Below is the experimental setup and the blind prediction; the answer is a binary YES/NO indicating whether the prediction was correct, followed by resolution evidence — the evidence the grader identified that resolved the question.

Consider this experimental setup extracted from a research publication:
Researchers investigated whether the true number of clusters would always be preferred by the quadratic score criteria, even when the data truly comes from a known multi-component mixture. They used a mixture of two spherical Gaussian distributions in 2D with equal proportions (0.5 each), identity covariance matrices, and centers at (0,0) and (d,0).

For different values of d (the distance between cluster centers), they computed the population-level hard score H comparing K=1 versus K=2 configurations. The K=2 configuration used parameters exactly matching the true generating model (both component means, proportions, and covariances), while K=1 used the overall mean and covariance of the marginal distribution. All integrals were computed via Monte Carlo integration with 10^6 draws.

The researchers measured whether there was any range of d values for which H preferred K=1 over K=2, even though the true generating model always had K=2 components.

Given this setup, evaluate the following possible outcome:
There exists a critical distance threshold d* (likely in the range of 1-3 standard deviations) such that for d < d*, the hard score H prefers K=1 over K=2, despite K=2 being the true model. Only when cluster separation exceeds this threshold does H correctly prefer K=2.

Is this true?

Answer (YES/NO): NO